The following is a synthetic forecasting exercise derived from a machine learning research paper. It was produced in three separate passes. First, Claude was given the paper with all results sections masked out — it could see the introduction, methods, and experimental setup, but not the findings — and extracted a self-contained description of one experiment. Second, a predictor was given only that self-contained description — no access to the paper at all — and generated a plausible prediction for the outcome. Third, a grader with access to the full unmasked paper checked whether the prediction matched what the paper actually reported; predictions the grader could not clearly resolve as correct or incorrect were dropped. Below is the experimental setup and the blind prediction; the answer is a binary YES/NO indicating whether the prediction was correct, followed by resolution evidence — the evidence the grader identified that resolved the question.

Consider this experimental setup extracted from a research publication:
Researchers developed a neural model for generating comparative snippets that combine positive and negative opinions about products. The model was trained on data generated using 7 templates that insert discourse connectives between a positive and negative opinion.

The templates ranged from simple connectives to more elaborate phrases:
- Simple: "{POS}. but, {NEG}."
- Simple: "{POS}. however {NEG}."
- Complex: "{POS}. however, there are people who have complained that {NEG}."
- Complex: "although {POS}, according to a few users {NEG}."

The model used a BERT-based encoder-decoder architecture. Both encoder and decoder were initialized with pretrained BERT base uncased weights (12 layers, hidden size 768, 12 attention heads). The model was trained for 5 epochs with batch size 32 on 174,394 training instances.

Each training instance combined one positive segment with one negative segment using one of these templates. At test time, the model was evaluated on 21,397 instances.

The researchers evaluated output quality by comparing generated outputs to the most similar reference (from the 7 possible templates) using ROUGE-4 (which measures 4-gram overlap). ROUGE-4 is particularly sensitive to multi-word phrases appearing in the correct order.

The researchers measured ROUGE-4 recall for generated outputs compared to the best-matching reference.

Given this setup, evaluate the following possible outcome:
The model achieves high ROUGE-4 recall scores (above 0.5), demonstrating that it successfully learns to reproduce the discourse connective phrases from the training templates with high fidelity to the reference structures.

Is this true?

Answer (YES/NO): YES